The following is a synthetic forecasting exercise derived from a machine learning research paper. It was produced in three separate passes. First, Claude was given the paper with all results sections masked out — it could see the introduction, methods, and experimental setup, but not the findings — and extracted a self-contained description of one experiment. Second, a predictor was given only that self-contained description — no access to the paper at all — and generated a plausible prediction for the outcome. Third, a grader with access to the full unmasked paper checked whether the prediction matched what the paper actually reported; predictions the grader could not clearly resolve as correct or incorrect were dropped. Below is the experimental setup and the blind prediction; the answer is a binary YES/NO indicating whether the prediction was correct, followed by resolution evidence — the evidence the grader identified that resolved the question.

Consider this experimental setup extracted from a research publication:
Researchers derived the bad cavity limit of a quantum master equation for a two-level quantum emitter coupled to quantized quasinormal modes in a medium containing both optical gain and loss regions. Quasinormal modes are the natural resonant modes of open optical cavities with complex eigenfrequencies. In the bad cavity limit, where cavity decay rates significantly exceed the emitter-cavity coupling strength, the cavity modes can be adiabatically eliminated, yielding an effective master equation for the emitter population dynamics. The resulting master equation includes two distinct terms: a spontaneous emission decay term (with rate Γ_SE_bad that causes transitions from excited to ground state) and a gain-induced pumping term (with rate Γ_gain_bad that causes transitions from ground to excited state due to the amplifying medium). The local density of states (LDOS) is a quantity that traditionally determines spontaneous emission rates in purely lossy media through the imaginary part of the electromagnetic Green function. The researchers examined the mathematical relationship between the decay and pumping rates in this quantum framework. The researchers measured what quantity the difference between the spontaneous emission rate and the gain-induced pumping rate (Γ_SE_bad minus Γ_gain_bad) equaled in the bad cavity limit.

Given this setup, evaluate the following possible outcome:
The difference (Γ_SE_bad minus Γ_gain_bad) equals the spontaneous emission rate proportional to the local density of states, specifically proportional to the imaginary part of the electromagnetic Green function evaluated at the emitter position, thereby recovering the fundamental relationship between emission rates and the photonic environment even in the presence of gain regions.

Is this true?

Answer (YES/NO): YES